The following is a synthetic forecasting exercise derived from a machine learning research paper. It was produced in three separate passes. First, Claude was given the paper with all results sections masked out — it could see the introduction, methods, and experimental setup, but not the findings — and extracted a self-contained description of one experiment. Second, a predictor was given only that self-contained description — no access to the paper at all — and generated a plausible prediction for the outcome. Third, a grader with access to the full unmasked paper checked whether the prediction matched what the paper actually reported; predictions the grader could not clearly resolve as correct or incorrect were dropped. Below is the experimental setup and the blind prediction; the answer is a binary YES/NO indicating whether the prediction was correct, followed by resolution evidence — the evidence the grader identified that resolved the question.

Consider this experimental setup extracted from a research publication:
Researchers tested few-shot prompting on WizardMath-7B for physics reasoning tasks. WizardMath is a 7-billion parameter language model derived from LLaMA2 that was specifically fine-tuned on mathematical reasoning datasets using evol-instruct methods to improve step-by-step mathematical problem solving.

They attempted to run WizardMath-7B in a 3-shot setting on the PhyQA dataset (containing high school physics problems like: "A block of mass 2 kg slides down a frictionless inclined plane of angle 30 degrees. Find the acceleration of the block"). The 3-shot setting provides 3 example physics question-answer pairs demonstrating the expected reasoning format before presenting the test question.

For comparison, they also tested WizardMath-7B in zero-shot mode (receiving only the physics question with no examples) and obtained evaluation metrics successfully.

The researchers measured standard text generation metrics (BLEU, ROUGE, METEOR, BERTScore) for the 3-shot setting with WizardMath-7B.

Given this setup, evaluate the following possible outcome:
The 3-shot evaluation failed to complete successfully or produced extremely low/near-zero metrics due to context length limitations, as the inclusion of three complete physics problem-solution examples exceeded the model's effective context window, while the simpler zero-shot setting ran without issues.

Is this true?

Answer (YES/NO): YES